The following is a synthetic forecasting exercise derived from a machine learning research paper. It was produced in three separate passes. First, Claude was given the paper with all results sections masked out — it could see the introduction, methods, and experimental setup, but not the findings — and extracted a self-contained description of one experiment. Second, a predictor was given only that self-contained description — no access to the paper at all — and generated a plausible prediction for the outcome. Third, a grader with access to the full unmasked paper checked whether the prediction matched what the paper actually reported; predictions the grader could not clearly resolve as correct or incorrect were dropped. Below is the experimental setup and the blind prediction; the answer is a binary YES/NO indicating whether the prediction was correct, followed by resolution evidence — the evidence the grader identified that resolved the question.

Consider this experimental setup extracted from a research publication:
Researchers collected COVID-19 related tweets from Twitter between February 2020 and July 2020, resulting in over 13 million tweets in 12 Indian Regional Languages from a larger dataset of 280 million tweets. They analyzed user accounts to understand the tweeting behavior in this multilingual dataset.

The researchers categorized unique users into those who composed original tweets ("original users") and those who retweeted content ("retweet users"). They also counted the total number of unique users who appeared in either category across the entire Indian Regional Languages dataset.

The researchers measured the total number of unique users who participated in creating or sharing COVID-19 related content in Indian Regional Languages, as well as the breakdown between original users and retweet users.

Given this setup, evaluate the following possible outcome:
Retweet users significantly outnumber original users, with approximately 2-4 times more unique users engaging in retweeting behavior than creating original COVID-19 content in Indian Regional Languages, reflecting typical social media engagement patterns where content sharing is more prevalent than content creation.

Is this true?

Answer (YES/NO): YES